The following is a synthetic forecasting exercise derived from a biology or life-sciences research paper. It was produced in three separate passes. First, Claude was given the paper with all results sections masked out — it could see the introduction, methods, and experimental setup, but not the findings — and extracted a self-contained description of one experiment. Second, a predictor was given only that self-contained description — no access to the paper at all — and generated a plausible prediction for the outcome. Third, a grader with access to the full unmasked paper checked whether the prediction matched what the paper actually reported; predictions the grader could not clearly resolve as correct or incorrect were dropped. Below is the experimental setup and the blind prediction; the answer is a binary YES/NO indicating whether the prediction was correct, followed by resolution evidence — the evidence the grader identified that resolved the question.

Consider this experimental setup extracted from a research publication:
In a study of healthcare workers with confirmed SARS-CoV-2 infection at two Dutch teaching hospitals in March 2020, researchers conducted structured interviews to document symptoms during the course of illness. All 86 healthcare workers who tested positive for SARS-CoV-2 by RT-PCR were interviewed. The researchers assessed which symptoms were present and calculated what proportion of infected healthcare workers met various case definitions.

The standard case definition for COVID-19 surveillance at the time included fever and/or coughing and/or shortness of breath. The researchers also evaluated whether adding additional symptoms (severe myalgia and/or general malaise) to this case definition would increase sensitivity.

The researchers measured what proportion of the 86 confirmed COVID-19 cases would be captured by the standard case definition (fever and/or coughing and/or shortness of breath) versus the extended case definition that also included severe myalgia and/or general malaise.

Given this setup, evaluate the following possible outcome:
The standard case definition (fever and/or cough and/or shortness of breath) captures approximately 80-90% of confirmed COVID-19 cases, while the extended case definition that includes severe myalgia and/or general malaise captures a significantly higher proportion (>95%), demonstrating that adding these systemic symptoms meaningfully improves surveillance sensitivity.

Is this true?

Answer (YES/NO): NO